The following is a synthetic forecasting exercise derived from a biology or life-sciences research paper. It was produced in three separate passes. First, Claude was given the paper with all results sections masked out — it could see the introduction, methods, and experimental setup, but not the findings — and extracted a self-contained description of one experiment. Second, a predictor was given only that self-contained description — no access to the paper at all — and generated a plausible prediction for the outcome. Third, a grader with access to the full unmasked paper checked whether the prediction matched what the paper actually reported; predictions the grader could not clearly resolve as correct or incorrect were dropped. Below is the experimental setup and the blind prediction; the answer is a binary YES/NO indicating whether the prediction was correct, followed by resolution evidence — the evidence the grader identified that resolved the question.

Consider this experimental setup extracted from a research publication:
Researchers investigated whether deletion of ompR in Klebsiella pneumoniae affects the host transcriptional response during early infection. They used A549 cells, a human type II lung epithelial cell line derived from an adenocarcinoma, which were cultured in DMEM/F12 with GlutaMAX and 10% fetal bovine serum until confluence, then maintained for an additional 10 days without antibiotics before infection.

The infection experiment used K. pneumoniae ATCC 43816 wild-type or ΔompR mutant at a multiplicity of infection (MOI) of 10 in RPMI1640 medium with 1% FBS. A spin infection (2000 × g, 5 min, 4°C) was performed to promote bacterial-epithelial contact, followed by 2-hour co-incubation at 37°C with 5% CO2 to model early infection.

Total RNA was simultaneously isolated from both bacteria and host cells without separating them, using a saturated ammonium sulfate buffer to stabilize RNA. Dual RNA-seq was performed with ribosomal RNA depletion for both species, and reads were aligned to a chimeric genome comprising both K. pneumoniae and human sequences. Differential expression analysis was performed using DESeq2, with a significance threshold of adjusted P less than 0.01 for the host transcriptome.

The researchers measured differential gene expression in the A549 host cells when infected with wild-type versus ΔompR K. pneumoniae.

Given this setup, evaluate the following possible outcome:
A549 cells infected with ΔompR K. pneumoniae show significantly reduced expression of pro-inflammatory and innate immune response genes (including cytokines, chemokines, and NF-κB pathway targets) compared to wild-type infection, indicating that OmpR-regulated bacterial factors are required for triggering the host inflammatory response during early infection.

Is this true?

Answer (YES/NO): NO